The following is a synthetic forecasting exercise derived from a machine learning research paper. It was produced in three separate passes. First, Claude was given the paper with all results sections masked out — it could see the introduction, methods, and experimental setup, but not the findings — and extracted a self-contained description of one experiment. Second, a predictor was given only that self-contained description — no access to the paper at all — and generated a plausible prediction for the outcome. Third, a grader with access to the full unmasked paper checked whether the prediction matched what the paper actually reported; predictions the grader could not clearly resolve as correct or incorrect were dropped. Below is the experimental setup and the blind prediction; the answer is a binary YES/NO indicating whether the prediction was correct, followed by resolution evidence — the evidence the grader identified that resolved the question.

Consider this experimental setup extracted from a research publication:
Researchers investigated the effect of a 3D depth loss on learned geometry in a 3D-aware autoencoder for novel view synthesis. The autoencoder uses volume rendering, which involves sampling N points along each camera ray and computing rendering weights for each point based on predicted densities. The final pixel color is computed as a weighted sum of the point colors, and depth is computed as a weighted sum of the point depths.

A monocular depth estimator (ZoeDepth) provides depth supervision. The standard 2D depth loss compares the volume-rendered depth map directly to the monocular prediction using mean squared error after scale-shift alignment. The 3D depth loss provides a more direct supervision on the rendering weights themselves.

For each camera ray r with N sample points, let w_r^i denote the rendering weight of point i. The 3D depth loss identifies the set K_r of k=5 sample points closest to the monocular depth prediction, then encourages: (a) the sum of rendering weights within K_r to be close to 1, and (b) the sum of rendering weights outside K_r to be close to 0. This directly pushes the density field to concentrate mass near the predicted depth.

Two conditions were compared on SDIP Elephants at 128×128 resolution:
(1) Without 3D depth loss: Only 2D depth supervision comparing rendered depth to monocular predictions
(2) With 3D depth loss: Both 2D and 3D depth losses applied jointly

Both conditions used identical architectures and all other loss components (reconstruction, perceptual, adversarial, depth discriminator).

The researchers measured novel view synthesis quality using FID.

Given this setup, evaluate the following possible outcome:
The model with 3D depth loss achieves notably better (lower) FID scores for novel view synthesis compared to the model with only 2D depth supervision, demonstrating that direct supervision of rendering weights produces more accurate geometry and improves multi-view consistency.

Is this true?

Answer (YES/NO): NO